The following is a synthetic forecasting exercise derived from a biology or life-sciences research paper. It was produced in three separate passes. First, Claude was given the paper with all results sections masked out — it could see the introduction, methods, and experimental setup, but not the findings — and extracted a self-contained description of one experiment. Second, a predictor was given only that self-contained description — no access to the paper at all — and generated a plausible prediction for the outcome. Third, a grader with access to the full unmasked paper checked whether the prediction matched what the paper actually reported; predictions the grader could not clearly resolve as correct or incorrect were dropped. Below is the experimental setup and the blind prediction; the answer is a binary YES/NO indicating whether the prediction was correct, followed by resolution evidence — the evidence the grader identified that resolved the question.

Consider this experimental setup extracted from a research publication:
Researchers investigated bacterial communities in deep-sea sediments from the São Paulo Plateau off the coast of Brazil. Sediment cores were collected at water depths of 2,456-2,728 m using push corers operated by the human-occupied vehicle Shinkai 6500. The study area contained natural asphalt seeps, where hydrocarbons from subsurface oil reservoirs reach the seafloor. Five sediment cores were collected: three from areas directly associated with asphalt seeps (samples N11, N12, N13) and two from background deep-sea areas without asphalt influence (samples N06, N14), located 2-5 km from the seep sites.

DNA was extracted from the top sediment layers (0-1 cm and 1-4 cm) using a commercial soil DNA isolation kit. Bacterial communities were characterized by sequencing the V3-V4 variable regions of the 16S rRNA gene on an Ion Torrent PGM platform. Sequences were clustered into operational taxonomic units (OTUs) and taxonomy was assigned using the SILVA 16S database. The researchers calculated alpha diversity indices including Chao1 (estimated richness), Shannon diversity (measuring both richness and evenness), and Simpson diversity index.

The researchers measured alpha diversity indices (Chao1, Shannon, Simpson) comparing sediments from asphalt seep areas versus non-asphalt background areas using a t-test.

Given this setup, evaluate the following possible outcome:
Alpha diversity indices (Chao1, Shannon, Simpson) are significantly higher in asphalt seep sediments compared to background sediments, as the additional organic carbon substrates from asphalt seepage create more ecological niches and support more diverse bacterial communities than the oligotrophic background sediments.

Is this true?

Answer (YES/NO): NO